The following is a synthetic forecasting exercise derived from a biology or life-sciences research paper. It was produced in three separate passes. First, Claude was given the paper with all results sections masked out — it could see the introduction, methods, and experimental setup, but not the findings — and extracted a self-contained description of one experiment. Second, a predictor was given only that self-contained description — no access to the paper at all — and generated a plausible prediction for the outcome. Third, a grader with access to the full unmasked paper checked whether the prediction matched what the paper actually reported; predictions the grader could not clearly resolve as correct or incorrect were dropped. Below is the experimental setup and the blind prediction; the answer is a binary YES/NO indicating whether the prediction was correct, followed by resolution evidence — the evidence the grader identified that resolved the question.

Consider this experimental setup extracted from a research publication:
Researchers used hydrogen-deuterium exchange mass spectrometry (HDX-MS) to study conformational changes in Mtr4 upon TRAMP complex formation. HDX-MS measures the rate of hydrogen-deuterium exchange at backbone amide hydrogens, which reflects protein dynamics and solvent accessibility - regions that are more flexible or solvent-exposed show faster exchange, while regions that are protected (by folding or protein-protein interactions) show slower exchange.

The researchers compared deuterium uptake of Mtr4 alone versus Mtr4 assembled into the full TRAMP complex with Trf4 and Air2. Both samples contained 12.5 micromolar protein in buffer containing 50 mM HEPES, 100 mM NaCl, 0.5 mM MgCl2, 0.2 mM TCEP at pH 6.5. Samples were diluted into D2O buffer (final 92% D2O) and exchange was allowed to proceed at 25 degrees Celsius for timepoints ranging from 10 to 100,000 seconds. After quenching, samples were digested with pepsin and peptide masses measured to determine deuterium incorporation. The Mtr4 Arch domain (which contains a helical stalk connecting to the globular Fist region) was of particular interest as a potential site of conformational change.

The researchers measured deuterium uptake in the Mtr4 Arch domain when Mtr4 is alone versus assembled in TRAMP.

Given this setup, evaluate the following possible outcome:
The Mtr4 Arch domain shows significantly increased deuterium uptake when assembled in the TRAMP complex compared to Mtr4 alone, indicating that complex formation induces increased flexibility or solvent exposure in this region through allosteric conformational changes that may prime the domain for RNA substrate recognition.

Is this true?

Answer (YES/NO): NO